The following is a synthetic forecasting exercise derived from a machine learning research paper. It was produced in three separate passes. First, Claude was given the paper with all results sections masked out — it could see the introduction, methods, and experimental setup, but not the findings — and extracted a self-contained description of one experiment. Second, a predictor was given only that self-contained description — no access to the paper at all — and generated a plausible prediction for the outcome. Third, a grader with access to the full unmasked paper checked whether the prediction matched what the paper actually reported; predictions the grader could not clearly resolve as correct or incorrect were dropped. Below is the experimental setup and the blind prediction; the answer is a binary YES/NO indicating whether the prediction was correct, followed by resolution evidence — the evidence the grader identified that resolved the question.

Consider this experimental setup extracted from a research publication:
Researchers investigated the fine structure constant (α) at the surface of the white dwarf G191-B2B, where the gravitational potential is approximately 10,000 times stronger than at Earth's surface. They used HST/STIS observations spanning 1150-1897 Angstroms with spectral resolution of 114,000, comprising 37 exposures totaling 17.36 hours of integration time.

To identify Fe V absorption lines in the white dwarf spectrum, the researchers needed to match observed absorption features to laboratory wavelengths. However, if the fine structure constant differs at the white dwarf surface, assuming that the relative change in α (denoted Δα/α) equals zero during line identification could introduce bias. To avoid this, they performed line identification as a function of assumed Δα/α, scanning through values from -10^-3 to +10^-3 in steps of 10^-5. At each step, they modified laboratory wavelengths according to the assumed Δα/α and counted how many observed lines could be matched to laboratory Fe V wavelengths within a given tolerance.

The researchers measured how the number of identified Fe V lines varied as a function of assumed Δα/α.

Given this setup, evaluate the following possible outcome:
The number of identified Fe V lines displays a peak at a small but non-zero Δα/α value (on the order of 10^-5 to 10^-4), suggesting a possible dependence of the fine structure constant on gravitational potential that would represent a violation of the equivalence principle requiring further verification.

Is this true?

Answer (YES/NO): NO